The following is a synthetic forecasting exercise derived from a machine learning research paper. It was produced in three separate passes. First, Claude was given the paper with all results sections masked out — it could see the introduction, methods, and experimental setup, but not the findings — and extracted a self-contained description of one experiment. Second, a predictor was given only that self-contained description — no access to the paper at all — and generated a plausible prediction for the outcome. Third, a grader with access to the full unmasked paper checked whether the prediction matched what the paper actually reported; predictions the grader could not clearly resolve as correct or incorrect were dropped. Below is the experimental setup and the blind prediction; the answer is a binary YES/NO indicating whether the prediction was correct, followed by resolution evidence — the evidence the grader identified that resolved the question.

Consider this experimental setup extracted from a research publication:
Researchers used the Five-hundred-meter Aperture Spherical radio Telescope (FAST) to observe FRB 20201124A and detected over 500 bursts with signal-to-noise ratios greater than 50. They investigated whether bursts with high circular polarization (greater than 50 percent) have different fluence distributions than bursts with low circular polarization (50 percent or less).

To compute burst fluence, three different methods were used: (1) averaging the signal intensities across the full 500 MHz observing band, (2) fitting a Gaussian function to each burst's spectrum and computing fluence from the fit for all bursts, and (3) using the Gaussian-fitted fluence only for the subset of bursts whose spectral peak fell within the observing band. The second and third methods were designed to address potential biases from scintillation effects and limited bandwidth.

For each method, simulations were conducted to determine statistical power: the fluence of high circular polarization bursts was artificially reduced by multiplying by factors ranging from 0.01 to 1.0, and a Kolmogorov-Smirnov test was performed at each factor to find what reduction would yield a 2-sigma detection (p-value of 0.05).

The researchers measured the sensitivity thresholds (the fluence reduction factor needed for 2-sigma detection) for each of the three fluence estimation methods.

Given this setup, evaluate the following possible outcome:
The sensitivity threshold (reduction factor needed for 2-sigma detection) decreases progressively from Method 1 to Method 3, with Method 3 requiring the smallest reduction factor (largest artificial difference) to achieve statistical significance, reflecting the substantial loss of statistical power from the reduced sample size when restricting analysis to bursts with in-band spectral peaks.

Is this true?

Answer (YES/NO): YES